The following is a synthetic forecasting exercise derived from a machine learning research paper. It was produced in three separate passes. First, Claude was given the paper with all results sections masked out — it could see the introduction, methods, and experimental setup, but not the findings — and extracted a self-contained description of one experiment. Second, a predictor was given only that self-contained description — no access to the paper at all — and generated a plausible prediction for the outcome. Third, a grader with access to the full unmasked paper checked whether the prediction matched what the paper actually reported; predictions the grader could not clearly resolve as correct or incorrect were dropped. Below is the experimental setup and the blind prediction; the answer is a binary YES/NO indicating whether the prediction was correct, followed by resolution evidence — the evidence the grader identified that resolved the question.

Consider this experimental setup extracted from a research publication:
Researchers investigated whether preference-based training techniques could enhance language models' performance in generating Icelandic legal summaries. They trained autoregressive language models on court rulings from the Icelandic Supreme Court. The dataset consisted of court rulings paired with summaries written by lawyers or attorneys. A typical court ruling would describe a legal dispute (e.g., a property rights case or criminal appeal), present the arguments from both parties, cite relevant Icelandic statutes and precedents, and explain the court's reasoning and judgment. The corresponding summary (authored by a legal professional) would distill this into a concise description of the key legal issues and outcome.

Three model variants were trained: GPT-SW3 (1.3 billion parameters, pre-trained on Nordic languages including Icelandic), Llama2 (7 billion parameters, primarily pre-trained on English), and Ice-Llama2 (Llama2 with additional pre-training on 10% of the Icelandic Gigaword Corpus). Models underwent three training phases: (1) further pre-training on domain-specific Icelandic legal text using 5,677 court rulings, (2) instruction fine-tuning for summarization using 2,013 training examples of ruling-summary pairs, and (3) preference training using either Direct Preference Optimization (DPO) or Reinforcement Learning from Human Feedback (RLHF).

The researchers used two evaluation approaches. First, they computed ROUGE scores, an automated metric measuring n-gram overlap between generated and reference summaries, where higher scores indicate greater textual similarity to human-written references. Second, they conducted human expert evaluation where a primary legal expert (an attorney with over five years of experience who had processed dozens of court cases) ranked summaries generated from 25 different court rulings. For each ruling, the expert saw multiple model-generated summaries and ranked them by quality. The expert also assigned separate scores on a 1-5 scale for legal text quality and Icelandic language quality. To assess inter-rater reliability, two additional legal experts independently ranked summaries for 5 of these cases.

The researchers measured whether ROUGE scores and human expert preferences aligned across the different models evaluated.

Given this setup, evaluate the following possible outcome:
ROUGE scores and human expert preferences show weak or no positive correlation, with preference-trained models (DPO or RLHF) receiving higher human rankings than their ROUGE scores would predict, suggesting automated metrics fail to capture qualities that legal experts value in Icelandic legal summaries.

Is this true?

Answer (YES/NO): NO